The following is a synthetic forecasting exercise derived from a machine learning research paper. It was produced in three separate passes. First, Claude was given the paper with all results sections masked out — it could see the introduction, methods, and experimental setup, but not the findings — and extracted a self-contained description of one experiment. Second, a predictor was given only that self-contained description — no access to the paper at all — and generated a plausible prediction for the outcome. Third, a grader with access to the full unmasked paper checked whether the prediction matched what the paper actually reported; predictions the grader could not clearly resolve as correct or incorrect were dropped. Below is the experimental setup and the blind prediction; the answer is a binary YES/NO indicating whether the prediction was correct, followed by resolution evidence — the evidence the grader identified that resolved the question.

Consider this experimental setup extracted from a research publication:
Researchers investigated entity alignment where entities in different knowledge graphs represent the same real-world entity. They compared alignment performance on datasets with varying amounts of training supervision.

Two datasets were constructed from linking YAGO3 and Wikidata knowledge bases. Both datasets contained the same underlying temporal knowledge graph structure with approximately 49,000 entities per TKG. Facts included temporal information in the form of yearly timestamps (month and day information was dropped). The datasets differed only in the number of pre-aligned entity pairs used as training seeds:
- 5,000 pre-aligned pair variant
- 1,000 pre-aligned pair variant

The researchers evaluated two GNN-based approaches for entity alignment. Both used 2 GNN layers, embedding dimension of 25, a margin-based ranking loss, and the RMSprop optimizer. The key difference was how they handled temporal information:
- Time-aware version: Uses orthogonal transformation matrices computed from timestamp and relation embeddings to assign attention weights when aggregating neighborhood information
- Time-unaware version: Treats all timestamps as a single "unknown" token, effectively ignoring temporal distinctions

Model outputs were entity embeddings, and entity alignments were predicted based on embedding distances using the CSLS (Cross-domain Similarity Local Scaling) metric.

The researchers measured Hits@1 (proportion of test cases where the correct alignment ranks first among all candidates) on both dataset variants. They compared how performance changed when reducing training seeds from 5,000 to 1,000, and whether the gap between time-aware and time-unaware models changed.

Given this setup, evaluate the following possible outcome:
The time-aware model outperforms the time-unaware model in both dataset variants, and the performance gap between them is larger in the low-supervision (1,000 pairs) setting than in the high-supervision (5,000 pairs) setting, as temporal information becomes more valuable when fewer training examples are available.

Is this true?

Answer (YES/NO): YES